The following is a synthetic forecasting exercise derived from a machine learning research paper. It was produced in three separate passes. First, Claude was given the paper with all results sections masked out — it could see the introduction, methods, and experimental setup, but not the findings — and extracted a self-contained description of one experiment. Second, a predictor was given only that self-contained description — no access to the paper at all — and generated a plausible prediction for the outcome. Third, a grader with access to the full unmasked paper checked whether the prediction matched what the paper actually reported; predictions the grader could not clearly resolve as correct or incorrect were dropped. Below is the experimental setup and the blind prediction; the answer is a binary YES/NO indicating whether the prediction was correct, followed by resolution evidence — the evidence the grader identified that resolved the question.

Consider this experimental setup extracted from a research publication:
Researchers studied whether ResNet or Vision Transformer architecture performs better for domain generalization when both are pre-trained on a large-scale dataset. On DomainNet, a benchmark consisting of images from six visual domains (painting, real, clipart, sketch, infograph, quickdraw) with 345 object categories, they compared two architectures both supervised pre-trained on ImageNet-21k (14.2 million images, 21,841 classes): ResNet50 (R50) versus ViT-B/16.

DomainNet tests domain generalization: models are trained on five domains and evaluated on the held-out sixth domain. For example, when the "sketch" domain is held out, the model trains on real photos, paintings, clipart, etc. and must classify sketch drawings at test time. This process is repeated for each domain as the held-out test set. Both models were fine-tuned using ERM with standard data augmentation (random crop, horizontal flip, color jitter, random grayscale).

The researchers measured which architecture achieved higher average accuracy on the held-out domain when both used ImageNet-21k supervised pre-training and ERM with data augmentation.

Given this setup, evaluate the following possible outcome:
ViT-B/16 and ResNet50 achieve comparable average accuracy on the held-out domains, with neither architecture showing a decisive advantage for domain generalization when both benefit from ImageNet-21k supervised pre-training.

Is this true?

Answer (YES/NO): NO